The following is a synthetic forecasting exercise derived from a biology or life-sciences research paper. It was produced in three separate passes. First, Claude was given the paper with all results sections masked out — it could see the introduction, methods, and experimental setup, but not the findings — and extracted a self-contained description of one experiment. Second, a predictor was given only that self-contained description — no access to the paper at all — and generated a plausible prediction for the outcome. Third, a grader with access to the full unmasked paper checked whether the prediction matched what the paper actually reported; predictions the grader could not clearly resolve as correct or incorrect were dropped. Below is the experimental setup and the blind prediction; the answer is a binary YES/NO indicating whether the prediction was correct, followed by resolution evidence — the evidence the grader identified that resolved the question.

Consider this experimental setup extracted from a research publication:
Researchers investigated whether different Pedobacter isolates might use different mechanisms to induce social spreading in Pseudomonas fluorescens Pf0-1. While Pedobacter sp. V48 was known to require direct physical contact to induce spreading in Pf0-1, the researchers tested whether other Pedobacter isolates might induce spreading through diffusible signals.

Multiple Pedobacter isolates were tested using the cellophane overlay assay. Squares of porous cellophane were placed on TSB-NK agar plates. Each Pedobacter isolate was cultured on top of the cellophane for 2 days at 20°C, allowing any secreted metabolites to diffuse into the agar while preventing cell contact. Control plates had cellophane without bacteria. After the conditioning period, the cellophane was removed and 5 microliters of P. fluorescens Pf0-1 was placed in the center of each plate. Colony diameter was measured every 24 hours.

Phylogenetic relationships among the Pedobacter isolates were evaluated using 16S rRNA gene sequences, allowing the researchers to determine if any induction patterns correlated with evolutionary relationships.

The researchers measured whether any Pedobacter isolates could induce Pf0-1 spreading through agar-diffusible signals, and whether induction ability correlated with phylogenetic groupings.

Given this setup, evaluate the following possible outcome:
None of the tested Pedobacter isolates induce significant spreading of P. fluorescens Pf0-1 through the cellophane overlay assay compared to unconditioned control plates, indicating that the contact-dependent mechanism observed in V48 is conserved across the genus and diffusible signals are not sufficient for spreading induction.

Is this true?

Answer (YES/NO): NO